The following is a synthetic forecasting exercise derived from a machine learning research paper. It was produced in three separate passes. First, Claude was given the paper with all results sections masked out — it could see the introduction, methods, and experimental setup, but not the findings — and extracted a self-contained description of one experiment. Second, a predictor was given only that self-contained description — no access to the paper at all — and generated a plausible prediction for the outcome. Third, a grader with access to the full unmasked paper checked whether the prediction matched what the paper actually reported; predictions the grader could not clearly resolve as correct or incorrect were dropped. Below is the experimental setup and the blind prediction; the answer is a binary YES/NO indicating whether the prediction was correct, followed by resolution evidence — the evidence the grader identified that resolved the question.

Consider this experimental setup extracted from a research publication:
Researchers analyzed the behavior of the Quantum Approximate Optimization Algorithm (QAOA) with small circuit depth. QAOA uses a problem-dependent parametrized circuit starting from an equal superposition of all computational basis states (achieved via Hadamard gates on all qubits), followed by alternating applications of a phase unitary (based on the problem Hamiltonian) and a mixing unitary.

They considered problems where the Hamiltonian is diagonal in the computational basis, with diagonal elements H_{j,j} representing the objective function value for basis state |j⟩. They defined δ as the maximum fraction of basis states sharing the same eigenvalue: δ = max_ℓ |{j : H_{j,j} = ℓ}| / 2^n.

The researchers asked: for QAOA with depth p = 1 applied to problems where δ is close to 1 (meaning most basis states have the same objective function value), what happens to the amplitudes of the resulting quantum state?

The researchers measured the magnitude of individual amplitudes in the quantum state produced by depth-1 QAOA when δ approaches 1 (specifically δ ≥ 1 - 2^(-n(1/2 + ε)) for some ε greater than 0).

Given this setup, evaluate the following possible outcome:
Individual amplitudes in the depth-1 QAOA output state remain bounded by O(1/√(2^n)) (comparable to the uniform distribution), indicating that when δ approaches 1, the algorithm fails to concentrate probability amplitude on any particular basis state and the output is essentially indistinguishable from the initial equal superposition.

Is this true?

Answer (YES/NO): NO